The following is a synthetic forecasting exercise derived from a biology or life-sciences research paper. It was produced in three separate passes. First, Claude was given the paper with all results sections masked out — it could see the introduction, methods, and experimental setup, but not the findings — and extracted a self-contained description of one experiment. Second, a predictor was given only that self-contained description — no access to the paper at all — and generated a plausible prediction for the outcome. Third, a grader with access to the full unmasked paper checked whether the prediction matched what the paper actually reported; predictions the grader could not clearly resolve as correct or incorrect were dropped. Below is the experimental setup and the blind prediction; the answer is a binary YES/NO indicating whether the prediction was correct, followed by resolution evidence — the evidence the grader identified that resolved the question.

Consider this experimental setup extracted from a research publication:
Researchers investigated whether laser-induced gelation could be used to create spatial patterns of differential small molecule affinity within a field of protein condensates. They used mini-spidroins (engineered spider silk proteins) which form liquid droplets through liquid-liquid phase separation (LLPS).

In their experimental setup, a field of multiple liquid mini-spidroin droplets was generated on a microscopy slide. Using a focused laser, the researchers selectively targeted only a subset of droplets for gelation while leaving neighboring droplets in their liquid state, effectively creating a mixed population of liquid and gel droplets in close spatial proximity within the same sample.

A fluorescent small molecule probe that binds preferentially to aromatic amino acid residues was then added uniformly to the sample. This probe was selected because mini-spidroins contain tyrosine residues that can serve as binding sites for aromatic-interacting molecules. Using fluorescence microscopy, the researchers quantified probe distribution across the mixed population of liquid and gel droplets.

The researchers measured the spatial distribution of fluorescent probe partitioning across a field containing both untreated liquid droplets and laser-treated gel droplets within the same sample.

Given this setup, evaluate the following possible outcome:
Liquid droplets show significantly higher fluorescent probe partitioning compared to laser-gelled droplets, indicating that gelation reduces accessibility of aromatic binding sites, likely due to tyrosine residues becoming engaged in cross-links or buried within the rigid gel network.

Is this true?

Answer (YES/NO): NO